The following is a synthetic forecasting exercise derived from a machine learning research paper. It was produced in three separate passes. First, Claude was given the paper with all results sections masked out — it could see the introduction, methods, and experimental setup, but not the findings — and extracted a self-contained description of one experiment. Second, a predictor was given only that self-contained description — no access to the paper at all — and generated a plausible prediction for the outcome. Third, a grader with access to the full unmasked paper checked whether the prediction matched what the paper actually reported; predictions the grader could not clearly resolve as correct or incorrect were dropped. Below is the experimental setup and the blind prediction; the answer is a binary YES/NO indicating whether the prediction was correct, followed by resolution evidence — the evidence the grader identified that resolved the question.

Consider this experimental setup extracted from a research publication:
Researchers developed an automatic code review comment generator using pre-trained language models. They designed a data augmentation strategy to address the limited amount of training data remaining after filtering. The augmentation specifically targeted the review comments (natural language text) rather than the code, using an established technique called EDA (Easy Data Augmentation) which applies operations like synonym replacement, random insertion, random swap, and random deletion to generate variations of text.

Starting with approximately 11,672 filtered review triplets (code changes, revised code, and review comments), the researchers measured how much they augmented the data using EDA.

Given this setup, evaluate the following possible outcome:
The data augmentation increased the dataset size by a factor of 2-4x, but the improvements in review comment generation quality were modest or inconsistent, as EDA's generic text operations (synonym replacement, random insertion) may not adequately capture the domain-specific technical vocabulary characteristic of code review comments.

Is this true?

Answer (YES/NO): NO